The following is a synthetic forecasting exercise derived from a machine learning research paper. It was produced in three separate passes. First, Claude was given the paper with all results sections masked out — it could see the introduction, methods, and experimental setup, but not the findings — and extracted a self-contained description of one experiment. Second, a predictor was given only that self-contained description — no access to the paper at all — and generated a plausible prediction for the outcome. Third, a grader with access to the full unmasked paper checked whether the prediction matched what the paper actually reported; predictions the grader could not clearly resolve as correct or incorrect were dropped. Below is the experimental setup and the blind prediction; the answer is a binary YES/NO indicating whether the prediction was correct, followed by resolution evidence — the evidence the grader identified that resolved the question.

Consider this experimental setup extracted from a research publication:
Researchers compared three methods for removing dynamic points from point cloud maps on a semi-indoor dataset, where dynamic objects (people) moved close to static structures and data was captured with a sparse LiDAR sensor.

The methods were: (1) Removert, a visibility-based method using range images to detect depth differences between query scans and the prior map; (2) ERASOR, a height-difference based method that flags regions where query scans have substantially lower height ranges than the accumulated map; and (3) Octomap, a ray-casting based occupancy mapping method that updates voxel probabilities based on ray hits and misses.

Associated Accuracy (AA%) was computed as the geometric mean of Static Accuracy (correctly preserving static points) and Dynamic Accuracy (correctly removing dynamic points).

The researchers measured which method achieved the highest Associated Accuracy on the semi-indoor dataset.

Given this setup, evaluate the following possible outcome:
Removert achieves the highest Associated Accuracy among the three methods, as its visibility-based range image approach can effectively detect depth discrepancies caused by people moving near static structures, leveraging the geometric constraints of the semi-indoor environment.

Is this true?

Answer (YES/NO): NO